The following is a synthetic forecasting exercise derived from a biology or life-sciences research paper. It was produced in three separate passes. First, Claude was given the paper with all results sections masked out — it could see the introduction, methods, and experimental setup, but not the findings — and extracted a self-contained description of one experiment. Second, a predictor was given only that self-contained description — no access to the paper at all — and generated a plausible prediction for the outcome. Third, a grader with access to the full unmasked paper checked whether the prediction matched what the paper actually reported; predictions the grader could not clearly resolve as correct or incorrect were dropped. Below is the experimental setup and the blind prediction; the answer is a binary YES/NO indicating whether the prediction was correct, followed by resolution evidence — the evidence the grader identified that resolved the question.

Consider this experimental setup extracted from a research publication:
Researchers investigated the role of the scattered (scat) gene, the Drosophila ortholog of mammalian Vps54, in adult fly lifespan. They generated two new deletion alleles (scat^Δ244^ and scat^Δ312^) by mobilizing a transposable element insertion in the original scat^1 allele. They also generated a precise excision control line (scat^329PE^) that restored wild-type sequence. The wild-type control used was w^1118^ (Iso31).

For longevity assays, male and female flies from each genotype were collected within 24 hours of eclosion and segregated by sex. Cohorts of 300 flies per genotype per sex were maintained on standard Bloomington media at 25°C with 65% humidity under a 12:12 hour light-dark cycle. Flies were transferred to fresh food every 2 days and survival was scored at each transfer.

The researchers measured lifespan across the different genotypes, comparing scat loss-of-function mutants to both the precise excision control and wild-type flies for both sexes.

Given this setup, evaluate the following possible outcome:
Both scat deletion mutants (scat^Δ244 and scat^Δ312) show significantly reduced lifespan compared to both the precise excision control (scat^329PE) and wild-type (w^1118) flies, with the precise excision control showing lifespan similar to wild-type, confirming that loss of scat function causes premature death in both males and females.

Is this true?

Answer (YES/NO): NO